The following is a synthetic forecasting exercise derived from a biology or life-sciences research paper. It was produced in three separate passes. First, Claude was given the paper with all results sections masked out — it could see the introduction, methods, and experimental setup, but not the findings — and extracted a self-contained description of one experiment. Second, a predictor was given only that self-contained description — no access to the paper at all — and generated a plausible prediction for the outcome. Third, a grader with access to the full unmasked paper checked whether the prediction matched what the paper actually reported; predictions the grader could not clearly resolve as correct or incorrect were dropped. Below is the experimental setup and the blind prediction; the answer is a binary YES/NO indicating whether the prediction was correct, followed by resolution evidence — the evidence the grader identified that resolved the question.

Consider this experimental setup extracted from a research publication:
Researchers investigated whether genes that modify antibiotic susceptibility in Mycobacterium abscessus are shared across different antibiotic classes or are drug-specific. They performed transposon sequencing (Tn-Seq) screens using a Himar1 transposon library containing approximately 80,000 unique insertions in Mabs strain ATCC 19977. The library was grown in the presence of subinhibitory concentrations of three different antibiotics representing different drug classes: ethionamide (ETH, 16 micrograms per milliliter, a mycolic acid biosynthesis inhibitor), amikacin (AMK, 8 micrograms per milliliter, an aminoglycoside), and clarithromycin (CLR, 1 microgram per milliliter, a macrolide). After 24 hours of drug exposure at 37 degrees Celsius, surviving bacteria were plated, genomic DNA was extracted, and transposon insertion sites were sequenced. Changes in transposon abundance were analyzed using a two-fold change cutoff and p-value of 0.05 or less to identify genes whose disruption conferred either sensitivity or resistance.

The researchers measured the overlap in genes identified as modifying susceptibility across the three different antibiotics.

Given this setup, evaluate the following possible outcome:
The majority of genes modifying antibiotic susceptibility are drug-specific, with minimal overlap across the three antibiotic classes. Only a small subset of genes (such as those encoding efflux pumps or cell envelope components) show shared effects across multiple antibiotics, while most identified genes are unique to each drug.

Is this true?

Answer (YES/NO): YES